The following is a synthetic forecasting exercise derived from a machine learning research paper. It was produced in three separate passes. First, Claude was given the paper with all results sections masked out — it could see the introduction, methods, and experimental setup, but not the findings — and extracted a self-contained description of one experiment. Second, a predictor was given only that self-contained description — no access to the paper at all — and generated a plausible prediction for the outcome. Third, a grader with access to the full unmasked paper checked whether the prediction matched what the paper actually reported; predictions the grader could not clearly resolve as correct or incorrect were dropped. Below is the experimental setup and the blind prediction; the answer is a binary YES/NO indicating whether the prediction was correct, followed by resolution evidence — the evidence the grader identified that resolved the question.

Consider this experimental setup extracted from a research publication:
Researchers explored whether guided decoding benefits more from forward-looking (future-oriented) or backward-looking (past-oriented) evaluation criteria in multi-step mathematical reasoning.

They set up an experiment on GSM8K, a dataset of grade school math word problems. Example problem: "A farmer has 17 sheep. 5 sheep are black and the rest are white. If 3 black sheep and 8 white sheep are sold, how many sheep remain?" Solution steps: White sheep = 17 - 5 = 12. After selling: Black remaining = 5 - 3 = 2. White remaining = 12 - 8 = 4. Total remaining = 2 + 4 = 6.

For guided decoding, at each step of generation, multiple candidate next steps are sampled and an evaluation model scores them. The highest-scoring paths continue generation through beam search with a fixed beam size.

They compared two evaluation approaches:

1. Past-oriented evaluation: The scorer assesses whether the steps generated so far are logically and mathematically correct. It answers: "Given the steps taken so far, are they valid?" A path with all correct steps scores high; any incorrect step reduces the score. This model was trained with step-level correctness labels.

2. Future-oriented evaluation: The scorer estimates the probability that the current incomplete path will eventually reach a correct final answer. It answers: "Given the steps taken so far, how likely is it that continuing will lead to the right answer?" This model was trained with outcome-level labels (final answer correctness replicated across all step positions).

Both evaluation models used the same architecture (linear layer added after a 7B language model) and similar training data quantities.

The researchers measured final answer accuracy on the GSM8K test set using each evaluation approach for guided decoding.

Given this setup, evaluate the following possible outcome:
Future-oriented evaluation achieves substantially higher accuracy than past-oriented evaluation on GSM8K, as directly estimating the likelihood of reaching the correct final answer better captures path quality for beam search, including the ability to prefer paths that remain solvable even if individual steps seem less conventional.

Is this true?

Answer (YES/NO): NO